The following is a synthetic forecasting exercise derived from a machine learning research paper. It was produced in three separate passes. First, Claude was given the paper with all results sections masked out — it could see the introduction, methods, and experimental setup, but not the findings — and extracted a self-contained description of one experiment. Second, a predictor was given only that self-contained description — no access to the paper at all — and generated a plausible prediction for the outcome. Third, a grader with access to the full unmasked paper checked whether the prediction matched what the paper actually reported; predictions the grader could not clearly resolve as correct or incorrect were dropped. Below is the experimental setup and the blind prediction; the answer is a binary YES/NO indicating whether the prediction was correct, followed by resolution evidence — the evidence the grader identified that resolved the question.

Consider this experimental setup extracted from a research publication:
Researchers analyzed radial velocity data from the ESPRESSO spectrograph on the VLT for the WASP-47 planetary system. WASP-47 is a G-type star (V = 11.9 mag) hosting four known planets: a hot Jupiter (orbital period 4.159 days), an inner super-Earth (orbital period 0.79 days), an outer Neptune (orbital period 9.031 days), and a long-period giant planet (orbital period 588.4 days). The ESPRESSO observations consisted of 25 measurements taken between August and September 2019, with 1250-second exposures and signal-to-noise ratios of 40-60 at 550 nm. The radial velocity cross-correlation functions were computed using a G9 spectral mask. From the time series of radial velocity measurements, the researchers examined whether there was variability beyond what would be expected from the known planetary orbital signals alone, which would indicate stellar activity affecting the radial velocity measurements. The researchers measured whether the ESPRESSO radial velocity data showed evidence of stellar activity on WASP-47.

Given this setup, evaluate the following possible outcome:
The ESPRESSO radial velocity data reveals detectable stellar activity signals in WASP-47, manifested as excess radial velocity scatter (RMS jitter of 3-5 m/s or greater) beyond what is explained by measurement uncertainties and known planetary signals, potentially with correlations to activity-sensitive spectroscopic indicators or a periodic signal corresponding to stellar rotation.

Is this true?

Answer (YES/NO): YES